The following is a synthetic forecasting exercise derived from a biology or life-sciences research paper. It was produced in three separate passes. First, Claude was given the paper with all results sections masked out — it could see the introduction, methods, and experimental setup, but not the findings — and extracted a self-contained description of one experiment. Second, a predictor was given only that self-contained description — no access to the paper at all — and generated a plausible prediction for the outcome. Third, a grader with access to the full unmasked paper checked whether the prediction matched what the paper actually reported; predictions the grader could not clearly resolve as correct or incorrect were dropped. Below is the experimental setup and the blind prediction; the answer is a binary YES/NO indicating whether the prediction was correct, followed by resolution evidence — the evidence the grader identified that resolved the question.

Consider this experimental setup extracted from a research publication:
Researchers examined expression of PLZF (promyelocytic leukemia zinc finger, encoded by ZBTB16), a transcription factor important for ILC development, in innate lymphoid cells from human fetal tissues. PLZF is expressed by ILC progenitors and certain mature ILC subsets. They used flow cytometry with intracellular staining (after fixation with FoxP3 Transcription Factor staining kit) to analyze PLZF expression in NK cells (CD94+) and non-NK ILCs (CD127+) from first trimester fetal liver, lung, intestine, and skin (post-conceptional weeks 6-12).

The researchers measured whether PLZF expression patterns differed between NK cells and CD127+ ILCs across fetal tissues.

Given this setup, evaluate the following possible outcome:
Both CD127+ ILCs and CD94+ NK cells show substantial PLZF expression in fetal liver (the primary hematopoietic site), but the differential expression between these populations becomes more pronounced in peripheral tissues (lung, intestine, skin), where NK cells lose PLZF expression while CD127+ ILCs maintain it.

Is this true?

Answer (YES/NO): NO